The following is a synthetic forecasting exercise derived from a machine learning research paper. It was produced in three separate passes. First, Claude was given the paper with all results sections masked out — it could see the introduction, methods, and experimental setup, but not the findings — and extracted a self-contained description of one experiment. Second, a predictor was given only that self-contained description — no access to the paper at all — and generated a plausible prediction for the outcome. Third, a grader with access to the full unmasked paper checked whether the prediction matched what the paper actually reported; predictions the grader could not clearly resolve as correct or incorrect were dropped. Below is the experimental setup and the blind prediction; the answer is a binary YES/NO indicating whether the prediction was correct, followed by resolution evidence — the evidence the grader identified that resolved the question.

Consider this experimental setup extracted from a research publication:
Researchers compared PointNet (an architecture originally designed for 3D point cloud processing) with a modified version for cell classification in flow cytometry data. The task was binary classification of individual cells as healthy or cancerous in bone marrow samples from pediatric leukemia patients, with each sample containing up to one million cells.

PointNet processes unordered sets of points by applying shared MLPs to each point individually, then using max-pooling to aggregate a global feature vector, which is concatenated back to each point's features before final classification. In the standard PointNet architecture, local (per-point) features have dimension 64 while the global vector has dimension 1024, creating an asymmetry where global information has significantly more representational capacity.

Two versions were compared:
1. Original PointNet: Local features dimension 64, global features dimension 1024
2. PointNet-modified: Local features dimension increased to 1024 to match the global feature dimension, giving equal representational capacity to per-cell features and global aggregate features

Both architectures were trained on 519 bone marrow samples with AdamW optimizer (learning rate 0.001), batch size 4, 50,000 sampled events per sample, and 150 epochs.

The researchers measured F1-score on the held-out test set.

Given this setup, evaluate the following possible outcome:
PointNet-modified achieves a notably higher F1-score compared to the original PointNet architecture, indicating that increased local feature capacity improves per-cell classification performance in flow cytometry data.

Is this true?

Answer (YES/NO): YES